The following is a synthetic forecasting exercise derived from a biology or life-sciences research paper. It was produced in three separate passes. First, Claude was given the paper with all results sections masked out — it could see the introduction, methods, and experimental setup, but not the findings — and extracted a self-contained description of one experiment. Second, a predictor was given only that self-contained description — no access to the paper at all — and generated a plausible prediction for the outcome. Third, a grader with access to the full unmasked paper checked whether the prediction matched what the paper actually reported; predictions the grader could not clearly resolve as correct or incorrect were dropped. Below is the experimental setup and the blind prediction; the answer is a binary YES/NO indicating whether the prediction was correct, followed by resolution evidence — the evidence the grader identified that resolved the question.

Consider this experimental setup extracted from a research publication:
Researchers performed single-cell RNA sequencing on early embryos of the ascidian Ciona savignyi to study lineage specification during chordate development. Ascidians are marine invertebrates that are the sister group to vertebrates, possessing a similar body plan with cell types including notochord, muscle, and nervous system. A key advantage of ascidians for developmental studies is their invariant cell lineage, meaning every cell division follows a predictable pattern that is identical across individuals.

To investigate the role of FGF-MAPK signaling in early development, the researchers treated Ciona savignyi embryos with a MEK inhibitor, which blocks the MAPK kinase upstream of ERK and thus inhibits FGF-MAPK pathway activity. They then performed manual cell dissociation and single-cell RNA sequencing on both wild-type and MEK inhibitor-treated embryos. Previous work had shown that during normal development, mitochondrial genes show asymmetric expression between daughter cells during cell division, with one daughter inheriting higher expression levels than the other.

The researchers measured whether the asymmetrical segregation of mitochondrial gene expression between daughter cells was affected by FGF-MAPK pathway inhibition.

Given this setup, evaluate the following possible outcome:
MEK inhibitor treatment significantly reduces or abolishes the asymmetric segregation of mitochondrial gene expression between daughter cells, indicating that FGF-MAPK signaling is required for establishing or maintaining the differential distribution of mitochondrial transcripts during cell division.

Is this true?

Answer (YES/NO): NO